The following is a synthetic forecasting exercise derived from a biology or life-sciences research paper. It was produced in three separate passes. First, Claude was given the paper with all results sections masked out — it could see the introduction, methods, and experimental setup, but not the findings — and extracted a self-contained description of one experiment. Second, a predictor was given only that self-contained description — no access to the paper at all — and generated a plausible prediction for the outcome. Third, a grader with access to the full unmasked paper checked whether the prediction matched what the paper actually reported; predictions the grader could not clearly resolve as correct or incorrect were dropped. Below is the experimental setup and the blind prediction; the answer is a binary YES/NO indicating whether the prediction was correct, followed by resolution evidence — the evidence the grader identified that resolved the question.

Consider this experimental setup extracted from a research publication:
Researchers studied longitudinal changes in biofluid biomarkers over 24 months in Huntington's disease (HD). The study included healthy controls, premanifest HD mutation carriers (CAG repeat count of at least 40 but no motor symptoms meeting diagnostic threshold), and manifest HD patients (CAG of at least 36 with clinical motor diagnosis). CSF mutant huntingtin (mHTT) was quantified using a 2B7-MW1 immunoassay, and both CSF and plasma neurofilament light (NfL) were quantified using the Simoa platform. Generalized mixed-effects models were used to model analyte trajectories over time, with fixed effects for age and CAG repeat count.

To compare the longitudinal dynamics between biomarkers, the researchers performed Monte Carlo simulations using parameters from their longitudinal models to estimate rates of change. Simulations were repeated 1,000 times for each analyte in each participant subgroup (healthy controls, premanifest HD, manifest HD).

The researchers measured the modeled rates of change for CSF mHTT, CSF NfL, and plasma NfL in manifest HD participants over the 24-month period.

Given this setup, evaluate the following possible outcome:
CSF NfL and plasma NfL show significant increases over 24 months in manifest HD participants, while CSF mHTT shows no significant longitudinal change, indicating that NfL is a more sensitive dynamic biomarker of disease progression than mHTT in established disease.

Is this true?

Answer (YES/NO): NO